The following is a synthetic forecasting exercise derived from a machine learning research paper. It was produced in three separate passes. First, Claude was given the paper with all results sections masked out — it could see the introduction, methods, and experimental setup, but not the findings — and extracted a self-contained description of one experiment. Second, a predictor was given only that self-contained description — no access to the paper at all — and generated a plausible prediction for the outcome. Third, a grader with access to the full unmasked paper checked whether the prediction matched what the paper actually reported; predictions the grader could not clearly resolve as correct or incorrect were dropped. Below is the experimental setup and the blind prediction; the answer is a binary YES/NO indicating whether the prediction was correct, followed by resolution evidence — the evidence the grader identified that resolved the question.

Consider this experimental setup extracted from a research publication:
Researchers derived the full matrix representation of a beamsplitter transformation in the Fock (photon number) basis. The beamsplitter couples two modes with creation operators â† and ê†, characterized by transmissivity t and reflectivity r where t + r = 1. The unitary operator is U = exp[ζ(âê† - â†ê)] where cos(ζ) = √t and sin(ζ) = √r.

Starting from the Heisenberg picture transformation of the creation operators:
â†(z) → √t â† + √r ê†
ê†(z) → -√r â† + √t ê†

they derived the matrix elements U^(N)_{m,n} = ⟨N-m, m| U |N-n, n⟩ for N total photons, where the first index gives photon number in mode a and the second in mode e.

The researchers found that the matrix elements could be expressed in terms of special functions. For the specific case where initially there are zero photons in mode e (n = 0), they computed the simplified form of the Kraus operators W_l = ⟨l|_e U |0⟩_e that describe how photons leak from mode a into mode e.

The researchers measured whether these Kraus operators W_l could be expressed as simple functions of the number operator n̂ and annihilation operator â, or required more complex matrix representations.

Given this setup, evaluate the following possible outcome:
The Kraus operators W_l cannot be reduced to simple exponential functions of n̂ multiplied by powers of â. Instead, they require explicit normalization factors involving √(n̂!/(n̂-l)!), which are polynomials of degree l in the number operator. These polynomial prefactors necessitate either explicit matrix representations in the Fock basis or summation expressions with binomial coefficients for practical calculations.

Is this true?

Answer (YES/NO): NO